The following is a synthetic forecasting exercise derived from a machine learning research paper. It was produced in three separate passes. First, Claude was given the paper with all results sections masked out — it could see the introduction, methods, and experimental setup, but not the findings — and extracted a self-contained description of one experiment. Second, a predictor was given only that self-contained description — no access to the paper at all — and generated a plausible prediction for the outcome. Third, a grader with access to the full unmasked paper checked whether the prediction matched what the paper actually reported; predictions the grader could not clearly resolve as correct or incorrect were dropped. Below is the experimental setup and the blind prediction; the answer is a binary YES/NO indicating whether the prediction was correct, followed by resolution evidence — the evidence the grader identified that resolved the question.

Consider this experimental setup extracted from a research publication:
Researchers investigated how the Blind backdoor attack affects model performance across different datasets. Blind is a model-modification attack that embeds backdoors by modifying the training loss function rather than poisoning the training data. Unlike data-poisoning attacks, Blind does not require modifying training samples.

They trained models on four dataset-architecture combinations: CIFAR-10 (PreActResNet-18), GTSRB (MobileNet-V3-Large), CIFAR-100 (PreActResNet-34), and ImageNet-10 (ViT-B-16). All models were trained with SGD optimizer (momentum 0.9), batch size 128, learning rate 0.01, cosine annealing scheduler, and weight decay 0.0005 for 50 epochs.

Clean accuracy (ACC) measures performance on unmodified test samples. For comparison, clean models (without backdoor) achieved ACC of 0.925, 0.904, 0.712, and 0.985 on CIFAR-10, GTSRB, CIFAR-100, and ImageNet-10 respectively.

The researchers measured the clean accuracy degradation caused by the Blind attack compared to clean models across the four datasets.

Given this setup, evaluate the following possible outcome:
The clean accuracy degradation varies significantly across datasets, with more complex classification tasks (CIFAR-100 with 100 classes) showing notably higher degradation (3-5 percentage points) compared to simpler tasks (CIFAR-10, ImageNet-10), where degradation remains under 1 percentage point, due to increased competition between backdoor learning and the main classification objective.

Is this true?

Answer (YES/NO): NO